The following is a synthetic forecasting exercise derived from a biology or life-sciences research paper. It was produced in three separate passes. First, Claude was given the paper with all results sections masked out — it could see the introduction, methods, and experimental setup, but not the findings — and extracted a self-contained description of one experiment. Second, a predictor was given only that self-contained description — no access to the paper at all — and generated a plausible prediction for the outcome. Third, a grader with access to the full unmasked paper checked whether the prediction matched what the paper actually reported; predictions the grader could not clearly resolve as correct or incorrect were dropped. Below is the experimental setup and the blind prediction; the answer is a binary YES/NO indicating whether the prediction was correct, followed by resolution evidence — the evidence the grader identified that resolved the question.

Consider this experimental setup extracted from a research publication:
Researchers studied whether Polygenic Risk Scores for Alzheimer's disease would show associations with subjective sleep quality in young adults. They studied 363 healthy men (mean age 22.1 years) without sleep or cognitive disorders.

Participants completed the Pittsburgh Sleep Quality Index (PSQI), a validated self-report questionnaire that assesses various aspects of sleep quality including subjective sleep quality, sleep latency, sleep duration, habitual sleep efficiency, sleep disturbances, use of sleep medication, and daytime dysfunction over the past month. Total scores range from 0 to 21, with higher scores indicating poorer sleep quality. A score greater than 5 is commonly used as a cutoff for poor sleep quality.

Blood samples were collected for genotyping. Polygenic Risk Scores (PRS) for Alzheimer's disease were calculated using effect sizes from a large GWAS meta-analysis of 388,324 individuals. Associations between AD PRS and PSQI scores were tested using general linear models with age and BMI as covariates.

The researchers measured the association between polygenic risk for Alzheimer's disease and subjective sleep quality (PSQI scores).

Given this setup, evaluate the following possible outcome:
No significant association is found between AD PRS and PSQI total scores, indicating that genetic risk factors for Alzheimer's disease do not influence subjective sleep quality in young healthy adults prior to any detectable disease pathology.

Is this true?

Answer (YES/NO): YES